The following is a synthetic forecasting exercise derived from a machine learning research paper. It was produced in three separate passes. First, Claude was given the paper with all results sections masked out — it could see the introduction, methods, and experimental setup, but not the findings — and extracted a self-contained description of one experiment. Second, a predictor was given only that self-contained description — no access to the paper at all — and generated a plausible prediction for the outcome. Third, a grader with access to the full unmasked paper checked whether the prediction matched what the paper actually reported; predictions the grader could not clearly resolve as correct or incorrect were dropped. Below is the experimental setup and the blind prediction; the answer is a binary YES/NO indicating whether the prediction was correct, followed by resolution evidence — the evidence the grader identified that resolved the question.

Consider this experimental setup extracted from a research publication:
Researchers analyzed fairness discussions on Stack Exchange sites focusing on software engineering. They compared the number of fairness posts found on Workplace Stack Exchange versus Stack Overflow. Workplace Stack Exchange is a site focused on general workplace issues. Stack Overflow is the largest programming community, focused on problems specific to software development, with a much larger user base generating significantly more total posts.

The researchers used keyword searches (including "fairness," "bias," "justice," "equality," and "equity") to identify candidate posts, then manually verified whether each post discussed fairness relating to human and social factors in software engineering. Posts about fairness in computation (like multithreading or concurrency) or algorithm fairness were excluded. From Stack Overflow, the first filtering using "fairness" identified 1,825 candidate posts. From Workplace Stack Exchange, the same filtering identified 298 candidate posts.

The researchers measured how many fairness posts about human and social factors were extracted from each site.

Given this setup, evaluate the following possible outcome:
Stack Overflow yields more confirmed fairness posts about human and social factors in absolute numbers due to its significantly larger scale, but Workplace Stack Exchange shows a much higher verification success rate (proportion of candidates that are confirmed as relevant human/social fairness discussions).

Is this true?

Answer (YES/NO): NO